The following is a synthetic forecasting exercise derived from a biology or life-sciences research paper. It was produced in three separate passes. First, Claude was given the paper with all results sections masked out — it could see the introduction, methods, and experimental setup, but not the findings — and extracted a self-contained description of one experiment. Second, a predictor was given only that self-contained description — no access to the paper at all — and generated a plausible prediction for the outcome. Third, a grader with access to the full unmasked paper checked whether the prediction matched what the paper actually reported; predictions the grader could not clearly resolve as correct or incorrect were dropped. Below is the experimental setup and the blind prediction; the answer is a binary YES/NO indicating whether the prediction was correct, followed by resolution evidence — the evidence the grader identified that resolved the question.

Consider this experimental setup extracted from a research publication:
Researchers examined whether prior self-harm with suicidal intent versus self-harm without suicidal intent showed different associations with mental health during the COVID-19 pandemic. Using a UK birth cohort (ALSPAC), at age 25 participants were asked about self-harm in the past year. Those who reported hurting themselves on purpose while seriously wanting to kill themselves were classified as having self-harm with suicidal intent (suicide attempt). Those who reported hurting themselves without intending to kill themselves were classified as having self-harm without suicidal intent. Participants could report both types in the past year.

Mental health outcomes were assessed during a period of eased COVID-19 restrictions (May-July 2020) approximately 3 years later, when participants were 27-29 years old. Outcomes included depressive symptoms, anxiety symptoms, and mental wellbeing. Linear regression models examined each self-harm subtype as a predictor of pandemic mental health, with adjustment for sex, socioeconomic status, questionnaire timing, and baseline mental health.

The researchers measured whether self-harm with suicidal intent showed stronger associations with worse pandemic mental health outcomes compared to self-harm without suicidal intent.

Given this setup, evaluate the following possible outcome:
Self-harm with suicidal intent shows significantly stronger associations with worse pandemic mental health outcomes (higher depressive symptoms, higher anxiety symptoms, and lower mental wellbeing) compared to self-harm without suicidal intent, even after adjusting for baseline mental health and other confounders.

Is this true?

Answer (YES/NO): NO